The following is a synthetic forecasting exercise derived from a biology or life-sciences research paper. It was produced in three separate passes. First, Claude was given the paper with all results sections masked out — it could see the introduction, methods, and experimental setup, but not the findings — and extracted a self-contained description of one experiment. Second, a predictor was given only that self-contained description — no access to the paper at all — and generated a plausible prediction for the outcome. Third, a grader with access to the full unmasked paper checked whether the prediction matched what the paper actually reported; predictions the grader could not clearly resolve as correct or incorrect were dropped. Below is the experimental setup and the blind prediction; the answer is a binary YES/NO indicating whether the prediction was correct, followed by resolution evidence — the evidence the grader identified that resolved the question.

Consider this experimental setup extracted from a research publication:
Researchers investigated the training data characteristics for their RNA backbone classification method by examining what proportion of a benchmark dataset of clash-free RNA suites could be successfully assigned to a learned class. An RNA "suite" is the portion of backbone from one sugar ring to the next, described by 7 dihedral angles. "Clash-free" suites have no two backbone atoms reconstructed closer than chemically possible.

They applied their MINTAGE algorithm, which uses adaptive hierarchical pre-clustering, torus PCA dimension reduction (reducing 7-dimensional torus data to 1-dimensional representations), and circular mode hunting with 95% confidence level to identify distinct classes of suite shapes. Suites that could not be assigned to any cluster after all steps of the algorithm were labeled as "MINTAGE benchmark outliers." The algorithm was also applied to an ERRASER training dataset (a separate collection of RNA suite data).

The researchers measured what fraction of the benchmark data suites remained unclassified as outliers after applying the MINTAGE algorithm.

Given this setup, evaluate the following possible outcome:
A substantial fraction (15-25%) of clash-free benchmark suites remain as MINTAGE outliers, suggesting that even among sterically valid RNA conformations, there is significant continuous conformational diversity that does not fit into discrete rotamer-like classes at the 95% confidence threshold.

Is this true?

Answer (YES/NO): YES